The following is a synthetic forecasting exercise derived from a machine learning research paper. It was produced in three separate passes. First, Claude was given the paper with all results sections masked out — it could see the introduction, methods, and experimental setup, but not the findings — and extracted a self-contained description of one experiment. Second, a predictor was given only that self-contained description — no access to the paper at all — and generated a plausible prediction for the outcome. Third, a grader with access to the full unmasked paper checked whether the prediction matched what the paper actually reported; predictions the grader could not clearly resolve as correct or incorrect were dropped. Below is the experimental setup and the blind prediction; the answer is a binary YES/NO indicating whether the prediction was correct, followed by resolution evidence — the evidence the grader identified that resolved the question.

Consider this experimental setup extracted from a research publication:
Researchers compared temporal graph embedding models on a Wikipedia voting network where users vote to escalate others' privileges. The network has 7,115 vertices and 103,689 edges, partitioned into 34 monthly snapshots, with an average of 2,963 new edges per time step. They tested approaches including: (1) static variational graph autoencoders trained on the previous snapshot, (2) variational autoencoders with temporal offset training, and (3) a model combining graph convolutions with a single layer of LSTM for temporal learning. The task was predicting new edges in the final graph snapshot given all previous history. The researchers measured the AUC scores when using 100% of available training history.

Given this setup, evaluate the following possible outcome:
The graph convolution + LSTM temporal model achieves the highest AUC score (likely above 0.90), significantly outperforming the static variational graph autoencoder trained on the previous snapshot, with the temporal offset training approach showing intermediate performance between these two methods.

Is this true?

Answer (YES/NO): NO